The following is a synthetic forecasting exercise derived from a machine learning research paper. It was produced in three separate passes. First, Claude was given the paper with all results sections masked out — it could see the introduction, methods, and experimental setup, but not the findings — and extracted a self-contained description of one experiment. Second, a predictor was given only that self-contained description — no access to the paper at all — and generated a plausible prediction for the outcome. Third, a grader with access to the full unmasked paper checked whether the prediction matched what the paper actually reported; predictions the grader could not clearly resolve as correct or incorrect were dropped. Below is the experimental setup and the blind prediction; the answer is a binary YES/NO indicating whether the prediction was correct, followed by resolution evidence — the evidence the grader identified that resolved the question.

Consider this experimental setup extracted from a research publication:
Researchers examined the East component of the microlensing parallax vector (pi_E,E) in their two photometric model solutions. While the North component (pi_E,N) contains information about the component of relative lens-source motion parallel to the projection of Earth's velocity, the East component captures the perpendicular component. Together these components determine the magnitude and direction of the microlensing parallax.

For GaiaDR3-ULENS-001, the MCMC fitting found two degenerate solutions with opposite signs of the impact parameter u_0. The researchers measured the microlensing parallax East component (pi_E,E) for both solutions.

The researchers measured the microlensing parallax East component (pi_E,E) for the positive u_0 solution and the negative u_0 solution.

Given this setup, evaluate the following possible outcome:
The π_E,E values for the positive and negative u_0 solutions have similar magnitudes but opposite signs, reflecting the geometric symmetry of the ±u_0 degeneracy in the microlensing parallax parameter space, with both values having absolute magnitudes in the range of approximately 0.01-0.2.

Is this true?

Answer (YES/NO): NO